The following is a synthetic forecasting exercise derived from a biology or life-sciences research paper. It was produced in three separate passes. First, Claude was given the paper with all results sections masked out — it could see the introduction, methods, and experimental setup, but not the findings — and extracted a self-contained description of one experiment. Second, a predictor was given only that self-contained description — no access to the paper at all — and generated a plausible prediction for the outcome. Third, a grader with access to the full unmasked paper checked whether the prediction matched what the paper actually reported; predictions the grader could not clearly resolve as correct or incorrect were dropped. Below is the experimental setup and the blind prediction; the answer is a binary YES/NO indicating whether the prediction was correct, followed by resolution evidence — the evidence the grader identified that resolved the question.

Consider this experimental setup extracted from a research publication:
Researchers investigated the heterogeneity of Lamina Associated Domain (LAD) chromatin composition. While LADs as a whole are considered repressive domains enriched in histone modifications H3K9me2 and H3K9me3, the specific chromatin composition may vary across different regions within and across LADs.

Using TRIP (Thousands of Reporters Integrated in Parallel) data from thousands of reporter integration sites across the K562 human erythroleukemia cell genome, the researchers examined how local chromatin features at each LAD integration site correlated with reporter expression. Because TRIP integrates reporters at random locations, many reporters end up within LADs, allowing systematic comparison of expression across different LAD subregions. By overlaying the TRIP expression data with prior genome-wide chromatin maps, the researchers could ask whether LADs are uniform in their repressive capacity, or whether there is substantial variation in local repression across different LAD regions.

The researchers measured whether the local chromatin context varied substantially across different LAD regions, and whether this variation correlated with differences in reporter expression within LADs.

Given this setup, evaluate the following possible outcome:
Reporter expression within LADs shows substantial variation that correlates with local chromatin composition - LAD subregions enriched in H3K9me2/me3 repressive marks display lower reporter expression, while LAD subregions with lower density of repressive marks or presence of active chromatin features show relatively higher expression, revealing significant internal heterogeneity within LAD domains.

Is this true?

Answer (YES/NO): NO